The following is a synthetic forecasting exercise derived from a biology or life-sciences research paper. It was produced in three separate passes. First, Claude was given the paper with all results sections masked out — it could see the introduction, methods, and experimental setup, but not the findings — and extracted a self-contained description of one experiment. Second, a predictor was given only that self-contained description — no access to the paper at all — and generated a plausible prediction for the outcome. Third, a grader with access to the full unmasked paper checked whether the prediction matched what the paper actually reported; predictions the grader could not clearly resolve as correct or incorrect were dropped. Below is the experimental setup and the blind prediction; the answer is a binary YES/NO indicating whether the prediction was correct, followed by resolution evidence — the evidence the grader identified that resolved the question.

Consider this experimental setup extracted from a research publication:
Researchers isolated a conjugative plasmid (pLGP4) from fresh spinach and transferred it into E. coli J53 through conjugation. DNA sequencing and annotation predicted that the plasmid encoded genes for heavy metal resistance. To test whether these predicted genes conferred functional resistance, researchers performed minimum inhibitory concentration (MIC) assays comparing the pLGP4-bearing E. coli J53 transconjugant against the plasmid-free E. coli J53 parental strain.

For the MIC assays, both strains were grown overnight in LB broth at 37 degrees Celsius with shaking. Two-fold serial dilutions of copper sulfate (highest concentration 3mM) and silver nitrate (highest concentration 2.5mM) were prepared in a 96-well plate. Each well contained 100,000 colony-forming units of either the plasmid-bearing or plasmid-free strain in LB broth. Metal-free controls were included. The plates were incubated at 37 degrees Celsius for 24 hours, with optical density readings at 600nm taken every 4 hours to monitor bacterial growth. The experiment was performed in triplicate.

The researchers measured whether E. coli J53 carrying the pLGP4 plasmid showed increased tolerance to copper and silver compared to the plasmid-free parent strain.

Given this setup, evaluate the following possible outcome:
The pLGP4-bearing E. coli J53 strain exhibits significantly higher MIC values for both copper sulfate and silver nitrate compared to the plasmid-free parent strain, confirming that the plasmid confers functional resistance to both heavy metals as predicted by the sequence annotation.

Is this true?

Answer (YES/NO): YES